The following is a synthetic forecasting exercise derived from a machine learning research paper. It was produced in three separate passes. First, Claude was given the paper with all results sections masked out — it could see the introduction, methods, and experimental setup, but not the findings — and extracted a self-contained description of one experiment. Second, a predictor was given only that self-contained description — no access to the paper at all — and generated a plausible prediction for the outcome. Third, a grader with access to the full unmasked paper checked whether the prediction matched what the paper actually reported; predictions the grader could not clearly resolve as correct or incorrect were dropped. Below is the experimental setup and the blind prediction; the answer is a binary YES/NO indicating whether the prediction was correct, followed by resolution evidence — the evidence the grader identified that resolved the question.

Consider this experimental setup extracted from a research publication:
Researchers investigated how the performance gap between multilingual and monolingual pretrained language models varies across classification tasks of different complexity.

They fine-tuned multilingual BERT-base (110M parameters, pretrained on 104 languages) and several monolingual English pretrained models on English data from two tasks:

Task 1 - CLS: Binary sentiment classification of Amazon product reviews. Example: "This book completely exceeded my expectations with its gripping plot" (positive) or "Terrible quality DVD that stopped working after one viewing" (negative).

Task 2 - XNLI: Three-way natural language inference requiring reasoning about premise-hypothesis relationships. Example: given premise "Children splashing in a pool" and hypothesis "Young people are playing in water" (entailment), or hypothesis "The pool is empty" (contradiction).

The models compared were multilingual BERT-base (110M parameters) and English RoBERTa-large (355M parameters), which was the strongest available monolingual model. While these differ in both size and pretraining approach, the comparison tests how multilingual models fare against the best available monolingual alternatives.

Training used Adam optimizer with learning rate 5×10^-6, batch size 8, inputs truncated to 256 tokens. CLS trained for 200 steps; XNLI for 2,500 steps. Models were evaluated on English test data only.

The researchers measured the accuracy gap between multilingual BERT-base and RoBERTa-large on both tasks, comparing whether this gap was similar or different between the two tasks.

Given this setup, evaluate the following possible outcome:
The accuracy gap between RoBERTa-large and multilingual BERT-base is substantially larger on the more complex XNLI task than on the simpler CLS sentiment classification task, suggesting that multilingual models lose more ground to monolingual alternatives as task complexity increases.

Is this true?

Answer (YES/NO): YES